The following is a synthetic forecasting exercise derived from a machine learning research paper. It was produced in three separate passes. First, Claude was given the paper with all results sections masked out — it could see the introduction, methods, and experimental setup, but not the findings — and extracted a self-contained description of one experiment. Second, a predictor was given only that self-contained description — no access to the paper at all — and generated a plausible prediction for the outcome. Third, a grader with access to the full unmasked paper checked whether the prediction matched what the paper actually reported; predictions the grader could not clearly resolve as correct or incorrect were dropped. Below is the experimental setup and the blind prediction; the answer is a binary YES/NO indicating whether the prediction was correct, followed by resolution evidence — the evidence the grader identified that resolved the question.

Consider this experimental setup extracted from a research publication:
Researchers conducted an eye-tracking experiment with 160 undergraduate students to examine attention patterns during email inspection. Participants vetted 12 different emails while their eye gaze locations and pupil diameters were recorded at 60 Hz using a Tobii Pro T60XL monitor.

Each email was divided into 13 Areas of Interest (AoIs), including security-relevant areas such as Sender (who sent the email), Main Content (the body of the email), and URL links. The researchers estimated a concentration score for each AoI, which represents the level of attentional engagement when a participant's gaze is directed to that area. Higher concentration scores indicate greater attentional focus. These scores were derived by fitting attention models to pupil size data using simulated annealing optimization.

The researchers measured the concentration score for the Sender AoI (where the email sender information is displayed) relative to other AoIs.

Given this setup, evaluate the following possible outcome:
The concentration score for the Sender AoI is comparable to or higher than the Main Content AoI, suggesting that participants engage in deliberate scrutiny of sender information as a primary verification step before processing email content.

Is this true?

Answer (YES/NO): NO